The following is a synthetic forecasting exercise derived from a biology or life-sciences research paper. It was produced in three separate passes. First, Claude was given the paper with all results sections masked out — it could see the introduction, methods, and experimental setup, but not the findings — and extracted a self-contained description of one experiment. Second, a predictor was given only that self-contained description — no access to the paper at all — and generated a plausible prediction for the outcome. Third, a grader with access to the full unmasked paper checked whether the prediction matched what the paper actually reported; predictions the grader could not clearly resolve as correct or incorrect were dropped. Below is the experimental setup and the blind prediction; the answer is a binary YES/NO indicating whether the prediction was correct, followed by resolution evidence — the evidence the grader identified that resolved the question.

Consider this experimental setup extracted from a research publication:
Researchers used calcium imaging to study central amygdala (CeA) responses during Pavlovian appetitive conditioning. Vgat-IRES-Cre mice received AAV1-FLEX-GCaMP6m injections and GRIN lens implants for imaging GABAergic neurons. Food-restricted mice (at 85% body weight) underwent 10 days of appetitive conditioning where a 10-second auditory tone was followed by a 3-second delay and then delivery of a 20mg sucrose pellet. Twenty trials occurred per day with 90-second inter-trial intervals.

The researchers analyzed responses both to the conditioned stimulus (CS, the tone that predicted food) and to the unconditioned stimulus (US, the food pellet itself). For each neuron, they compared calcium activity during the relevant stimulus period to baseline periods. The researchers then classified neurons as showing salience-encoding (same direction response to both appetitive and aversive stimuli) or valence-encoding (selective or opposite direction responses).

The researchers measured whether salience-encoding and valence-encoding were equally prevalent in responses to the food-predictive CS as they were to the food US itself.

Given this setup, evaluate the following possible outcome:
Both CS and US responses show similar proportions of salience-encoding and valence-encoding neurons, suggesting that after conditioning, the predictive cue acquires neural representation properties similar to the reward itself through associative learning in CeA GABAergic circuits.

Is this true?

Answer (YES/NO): NO